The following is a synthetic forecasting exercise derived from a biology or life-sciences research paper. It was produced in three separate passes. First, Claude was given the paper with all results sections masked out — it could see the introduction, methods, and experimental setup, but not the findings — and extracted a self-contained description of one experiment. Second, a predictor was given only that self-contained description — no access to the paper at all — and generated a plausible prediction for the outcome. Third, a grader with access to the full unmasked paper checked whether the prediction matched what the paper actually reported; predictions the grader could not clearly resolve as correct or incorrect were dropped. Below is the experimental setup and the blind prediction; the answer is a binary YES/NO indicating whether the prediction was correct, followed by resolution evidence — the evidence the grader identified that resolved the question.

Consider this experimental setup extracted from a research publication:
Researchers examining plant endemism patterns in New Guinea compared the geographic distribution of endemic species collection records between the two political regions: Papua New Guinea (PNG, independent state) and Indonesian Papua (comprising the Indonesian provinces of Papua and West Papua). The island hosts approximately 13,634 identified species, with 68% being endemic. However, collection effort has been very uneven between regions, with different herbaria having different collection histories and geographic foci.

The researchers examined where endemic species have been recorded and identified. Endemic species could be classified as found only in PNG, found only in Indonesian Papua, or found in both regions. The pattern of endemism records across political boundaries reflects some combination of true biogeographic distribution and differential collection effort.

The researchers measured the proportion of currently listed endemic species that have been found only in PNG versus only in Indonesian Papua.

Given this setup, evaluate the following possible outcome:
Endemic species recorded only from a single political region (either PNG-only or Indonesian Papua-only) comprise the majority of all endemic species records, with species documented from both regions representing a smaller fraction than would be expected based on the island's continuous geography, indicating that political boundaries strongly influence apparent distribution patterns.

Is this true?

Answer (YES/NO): YES